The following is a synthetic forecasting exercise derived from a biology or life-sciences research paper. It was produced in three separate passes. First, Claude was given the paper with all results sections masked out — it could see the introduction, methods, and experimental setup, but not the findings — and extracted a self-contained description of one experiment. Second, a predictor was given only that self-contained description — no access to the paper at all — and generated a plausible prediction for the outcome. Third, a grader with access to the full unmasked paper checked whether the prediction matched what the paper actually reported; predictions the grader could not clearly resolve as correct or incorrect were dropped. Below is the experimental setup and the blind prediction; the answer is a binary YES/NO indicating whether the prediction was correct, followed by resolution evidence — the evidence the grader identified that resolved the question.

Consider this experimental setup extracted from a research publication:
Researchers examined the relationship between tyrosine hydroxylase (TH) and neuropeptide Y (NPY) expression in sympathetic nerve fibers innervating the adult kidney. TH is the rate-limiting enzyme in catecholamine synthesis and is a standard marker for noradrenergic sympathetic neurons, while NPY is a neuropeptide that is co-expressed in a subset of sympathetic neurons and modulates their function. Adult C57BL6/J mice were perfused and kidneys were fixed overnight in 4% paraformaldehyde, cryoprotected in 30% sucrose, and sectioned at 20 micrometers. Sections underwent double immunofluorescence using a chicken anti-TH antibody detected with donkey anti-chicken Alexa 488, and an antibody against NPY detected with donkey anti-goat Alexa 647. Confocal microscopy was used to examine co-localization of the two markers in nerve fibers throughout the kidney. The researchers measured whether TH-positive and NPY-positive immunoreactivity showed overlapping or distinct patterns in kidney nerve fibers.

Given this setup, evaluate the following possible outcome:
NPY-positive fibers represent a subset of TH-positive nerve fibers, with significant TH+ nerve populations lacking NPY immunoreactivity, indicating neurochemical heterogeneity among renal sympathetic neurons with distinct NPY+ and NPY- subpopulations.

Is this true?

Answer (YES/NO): NO